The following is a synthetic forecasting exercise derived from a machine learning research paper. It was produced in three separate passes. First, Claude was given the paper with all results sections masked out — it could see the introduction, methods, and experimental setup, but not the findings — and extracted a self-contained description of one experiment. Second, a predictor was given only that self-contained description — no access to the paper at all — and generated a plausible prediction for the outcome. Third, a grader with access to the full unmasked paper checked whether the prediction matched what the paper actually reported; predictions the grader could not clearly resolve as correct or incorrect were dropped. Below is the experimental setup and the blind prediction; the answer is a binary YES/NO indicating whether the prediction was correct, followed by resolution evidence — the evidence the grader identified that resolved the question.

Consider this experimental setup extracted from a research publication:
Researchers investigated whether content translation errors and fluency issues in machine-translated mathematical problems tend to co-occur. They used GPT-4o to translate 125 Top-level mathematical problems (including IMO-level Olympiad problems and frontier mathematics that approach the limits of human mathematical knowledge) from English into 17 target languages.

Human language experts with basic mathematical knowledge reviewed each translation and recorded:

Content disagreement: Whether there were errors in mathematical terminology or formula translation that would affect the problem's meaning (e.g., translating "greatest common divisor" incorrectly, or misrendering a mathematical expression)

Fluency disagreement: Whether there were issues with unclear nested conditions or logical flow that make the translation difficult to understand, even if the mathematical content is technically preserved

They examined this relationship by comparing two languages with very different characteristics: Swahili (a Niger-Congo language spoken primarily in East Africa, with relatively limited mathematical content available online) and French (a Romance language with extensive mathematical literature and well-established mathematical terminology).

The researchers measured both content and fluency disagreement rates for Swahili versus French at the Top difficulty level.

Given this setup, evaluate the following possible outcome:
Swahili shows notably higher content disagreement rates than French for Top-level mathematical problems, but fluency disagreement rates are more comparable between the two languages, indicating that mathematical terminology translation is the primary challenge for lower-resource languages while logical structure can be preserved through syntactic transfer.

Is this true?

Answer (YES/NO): NO